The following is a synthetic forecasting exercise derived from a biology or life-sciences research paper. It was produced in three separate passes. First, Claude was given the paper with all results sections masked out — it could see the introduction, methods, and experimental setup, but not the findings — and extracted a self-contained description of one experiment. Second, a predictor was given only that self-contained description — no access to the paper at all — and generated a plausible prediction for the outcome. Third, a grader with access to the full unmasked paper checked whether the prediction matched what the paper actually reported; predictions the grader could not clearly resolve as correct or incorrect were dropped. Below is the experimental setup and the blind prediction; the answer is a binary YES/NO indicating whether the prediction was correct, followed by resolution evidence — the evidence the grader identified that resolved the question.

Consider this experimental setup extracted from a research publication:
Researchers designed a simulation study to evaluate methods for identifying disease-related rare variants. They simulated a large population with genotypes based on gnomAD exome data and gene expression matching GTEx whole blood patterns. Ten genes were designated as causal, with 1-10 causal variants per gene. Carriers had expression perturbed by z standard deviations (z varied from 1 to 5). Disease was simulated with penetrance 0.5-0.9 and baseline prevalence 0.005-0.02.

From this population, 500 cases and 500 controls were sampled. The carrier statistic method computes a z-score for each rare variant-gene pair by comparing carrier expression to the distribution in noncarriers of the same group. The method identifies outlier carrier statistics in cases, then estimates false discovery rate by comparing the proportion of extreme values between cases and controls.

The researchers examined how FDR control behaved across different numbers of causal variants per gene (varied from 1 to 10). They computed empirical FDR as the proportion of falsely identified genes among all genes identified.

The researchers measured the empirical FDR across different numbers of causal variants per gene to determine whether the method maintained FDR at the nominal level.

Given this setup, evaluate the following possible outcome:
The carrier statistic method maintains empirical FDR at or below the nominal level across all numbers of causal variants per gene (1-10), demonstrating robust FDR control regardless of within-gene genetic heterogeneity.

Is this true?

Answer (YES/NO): YES